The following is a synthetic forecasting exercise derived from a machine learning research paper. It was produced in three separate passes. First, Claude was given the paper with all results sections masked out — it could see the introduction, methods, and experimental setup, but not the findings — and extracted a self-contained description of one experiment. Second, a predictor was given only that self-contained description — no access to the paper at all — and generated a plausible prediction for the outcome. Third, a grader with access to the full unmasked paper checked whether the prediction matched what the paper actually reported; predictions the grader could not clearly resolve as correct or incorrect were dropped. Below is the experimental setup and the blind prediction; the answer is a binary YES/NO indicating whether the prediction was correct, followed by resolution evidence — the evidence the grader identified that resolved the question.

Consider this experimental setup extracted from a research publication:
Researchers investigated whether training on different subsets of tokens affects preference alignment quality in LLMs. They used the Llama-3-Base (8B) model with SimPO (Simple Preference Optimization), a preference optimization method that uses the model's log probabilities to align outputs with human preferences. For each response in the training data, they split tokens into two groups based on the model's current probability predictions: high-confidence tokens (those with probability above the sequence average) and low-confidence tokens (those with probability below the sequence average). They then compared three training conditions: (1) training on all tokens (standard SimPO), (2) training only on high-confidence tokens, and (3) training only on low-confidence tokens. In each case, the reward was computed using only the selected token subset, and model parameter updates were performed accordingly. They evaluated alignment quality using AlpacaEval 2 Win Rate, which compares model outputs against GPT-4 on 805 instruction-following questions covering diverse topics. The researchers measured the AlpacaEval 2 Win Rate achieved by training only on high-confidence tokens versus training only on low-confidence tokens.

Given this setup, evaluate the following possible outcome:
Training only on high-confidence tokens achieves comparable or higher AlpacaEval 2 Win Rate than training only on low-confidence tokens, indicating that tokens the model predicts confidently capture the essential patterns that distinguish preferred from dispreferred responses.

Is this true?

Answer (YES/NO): NO